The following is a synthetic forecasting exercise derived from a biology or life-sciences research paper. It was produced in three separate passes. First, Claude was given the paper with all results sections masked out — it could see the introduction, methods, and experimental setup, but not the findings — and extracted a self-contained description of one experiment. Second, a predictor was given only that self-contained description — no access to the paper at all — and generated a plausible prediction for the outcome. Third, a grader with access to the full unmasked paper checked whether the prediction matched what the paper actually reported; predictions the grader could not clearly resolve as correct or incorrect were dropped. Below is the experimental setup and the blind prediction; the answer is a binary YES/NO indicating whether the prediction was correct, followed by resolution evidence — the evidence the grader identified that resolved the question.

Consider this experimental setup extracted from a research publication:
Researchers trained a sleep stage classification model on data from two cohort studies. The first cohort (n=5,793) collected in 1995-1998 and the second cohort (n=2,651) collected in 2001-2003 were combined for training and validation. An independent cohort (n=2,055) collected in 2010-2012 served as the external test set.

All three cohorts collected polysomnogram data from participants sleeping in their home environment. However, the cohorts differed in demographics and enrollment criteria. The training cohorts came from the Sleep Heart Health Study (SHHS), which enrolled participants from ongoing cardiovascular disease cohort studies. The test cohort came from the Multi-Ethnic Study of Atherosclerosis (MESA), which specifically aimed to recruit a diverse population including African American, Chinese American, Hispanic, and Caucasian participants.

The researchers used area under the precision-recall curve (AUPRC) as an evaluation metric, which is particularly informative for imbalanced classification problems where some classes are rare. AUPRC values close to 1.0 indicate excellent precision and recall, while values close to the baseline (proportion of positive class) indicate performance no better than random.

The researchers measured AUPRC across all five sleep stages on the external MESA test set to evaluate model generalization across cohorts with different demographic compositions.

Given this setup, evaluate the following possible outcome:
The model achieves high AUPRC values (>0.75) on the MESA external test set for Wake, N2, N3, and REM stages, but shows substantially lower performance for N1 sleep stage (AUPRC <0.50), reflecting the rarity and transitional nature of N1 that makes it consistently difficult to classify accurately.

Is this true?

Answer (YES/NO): NO